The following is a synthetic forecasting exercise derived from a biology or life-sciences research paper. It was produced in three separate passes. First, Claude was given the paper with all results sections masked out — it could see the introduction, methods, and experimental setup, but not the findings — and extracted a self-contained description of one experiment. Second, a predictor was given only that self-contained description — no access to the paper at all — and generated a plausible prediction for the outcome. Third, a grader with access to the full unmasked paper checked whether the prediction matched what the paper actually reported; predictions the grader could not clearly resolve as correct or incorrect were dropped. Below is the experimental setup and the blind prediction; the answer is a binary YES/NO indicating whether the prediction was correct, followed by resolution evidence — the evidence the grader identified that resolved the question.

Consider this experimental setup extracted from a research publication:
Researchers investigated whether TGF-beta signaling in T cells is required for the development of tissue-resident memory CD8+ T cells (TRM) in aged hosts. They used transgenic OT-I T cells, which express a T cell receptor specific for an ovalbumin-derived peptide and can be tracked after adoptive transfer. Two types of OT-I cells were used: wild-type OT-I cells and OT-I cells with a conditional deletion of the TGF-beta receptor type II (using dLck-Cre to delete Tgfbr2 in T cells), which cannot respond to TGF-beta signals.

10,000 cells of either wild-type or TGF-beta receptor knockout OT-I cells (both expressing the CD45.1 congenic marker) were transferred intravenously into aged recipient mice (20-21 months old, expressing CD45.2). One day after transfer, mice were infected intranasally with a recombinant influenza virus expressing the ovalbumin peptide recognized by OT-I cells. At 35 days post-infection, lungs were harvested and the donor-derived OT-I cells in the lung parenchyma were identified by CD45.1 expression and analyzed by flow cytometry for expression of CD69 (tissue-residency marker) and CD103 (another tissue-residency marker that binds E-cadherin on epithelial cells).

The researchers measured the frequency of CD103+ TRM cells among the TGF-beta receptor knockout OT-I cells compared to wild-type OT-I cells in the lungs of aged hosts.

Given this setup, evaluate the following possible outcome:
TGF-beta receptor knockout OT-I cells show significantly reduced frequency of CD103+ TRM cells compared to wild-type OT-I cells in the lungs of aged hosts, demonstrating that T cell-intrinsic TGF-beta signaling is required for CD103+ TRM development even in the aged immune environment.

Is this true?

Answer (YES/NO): YES